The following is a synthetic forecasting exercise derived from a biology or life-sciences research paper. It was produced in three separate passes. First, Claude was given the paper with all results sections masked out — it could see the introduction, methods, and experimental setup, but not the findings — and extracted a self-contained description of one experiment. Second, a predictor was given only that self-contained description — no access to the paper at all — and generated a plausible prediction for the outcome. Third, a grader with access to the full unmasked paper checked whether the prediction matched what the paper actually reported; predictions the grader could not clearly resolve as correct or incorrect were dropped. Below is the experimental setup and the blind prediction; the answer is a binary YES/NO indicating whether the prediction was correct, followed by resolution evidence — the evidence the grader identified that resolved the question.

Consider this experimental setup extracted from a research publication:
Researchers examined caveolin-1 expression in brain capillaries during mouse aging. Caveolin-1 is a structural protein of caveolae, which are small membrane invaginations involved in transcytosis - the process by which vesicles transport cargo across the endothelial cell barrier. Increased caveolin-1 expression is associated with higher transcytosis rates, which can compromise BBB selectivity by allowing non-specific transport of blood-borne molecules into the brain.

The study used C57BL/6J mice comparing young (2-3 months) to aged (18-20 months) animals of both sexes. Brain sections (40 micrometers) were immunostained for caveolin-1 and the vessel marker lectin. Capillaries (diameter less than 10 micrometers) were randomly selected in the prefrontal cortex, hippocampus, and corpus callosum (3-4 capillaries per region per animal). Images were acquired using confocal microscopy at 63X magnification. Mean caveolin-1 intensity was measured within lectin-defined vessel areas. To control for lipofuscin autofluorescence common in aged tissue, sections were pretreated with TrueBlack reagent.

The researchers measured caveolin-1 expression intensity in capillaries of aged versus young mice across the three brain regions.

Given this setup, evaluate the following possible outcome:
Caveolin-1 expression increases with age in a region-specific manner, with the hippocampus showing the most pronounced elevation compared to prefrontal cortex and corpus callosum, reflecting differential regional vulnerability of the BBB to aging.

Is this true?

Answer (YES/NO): NO